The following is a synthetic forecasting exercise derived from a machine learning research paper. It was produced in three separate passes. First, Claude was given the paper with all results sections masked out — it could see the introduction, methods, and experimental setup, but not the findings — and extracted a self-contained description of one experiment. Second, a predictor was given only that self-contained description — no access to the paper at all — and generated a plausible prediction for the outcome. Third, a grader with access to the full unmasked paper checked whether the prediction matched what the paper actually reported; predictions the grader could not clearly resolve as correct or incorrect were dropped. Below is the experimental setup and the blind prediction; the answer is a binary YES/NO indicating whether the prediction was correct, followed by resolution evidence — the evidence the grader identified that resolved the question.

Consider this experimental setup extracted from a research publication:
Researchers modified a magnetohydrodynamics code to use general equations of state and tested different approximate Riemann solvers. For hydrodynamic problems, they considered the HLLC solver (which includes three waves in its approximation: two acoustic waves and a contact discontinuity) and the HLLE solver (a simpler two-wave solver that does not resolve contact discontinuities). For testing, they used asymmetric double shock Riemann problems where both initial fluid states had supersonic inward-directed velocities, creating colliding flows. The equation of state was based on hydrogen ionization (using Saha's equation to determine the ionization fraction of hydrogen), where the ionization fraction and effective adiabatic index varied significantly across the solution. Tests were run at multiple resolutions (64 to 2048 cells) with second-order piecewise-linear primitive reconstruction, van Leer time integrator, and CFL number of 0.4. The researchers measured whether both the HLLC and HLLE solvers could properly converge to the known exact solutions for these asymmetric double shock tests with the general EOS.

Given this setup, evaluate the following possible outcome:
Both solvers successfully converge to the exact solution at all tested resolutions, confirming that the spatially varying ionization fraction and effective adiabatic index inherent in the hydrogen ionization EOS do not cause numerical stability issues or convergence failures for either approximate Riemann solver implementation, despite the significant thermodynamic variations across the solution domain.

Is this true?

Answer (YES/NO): NO